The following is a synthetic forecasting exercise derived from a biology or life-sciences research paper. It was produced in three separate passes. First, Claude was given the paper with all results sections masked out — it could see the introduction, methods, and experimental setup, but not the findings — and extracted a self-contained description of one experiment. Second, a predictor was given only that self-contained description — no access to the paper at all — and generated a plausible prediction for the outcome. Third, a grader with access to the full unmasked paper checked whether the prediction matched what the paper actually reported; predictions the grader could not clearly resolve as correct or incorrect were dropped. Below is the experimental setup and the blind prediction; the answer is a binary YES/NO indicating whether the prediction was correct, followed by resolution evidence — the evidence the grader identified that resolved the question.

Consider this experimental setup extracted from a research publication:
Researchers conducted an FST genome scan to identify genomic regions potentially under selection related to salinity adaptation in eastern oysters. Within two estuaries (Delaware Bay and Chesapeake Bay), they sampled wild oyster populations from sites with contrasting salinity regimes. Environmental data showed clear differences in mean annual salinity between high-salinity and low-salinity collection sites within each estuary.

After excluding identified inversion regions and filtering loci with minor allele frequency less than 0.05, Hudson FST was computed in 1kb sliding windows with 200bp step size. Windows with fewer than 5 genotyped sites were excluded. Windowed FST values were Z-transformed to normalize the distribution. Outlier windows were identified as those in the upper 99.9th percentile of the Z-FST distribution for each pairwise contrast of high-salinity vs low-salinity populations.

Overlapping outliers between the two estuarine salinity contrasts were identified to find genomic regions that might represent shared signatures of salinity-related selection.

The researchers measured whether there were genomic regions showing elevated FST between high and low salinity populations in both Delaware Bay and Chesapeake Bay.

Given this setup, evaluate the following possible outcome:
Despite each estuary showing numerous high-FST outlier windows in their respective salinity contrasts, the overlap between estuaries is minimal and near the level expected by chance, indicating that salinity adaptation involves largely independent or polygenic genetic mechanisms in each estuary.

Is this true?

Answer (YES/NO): YES